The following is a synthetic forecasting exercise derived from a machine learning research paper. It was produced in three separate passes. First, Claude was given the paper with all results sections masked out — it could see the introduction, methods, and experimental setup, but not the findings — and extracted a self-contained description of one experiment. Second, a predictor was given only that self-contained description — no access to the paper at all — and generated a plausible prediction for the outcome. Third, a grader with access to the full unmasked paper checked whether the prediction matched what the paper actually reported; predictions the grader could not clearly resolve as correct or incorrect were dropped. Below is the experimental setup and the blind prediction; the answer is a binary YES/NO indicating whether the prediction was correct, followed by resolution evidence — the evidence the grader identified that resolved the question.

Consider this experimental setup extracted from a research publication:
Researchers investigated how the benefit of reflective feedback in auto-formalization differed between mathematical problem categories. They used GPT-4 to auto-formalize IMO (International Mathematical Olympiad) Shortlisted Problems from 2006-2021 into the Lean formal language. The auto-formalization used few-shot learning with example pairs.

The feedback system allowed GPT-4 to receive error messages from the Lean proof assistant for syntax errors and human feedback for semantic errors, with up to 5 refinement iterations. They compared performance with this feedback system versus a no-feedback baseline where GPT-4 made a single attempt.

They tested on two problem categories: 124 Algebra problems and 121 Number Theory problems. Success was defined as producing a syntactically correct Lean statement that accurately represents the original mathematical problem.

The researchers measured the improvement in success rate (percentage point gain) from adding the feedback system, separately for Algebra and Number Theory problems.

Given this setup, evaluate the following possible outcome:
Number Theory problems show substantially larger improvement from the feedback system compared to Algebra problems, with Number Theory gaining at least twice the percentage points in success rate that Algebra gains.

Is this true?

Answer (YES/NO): NO